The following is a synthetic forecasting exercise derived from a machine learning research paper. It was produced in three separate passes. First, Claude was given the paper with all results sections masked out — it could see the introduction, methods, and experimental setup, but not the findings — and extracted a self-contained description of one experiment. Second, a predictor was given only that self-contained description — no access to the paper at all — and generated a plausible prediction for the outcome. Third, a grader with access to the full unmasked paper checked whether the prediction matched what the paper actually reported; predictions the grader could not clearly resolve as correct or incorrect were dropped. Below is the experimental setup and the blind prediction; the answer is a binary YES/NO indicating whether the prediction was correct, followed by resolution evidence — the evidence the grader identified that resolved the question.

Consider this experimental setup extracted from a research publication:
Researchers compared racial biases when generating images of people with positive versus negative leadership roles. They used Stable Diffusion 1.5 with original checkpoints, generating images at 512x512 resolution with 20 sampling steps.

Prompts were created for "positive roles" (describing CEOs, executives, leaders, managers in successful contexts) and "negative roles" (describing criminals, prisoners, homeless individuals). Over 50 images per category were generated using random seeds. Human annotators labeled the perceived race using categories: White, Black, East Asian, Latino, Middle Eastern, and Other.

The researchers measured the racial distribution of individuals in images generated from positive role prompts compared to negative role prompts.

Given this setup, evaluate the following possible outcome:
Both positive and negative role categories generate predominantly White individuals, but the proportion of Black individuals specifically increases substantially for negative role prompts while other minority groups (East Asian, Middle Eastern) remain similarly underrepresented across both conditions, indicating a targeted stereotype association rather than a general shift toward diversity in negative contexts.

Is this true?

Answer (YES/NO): NO